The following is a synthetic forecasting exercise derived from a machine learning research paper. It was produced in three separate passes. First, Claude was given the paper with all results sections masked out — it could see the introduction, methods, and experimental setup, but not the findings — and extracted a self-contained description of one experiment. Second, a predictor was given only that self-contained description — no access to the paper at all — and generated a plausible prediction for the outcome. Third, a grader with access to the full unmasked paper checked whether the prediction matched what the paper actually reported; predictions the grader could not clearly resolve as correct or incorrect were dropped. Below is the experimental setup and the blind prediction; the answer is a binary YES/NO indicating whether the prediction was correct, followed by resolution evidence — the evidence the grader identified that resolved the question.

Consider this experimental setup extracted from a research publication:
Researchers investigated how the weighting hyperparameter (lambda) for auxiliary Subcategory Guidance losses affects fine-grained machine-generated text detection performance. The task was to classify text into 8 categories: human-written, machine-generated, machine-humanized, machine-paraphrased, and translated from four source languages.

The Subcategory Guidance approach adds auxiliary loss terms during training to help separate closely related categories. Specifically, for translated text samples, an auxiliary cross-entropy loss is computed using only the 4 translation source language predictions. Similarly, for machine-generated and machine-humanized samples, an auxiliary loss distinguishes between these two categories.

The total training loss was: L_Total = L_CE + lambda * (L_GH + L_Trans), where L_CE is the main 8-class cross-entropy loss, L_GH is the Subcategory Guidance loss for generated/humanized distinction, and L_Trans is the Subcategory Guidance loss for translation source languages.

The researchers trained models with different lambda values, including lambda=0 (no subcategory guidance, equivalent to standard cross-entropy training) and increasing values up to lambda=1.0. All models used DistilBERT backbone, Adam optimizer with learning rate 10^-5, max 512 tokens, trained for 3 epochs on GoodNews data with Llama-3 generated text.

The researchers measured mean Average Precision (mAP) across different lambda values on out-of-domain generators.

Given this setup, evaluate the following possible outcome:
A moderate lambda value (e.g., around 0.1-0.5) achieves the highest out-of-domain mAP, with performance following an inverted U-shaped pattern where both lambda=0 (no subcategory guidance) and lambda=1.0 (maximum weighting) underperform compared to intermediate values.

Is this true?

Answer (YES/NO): NO